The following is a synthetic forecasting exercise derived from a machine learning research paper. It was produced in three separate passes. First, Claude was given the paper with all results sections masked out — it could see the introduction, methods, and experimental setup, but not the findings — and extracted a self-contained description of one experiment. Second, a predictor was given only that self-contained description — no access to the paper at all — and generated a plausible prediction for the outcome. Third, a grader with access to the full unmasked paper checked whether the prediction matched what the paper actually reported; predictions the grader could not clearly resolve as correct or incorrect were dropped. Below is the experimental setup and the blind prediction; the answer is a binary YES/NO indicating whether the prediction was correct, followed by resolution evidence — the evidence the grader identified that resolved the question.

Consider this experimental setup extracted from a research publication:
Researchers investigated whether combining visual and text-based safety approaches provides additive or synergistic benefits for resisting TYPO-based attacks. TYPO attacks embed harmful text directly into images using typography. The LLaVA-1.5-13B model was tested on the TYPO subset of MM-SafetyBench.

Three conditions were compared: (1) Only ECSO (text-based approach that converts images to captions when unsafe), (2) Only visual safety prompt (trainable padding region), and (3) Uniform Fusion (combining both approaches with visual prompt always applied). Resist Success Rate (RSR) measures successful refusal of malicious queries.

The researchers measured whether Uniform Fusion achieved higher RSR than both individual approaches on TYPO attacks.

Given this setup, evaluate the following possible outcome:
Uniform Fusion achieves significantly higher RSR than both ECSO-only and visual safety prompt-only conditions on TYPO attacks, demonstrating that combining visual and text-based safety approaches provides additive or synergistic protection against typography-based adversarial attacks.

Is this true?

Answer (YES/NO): NO